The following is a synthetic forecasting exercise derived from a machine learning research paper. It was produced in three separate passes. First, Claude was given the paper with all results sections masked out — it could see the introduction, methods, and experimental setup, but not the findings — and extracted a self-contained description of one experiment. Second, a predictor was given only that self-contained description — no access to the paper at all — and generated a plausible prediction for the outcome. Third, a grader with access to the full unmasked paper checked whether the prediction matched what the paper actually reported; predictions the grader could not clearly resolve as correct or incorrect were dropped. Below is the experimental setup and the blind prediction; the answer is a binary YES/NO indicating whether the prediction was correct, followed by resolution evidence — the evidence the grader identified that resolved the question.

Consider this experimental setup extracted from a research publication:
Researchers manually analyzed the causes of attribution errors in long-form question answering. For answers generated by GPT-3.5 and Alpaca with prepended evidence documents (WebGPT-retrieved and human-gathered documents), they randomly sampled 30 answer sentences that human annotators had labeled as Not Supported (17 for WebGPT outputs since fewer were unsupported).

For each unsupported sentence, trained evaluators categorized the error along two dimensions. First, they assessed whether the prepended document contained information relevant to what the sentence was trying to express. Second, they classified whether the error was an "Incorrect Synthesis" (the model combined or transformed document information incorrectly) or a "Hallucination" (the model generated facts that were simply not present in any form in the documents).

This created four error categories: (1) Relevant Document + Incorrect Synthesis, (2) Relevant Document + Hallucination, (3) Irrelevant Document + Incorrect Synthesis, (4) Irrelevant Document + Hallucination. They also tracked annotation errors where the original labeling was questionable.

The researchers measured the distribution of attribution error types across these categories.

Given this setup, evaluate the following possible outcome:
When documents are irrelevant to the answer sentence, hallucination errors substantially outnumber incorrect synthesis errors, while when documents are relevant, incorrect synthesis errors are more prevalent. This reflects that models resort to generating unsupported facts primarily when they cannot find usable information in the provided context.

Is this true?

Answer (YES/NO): NO